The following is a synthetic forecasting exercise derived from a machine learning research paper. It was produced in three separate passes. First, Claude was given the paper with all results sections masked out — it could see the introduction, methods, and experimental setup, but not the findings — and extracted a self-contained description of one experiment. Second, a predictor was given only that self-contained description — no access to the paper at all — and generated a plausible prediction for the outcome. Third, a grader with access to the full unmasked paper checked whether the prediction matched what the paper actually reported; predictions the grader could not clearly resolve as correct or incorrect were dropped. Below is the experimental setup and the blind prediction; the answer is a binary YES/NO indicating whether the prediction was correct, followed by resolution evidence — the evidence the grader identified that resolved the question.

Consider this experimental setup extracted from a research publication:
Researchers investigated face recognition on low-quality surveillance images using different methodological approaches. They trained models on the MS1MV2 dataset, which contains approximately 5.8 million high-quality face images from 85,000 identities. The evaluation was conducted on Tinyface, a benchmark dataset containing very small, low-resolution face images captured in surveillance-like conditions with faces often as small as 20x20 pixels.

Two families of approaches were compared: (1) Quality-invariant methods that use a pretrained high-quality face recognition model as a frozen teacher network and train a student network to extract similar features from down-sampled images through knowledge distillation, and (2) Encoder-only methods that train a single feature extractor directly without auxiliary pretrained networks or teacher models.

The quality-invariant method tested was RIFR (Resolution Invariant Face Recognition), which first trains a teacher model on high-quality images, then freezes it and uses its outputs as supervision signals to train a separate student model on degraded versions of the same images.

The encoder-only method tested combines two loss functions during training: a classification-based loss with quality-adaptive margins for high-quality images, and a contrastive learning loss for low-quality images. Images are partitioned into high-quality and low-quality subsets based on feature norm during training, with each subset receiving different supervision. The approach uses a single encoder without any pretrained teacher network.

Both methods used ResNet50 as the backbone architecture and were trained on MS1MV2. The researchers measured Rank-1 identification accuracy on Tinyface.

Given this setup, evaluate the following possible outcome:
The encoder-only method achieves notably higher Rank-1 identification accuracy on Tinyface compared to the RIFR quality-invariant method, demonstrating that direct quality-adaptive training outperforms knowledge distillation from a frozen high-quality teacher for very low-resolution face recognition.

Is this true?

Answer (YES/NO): NO